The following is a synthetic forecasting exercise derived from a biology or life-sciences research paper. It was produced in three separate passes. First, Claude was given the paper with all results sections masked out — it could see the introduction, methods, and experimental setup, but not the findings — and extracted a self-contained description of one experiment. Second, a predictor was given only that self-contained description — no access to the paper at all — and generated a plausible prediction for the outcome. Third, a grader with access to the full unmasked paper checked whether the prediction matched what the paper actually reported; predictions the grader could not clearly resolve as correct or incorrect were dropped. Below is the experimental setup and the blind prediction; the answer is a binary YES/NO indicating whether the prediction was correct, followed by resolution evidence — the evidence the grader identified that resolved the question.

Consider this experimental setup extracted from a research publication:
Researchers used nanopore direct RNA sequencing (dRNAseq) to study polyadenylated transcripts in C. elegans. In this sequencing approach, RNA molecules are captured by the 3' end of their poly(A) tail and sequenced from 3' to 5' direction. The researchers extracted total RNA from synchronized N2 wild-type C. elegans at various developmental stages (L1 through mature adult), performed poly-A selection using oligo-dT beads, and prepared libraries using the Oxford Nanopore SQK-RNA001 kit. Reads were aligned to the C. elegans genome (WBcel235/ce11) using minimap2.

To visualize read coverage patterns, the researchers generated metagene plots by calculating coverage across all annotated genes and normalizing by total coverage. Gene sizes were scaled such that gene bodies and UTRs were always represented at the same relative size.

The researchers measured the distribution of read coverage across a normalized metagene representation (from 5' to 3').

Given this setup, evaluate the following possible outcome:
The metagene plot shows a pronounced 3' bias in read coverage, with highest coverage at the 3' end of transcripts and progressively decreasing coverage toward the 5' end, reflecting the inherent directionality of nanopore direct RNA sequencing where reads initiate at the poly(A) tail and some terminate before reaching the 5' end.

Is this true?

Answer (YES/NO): YES